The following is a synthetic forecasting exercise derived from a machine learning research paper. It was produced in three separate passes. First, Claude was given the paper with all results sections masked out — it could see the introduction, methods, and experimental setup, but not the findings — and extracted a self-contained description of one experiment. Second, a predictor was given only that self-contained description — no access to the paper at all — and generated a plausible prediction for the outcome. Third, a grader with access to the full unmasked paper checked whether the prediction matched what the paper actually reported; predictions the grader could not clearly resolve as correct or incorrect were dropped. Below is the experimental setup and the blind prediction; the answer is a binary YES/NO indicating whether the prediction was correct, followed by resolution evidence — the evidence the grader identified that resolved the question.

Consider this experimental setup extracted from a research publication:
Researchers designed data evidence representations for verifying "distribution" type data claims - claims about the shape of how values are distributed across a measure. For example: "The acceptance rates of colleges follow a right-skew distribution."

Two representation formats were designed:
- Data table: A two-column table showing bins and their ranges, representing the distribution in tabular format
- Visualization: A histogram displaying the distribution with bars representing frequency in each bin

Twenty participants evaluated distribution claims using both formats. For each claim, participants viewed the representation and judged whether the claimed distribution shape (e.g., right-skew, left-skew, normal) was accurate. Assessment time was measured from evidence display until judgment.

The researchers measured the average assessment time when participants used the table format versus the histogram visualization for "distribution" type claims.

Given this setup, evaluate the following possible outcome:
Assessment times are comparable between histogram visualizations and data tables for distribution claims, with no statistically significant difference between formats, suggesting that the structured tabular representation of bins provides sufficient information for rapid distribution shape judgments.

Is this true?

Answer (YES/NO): NO